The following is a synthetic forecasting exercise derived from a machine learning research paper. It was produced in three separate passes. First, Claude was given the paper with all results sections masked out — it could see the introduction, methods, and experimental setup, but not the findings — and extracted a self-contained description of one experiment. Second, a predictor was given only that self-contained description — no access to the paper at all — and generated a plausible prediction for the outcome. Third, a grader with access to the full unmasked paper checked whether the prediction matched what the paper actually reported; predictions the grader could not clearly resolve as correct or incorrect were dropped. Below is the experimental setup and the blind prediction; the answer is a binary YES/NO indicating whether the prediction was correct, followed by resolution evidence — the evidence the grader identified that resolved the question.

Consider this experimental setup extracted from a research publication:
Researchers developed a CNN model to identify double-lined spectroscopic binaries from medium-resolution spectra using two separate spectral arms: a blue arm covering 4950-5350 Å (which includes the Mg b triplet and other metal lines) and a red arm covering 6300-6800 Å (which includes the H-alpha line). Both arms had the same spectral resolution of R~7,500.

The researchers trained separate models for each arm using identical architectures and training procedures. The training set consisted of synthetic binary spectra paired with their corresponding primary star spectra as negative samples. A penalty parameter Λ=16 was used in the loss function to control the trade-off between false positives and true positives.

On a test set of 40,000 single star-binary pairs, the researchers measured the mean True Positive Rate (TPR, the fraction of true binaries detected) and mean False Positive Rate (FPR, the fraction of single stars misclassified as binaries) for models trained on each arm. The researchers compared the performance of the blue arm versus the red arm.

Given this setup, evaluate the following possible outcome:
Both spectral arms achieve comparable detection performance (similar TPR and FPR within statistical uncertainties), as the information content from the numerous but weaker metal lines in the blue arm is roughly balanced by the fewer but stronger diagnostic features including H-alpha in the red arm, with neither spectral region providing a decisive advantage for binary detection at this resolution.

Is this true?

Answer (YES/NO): NO